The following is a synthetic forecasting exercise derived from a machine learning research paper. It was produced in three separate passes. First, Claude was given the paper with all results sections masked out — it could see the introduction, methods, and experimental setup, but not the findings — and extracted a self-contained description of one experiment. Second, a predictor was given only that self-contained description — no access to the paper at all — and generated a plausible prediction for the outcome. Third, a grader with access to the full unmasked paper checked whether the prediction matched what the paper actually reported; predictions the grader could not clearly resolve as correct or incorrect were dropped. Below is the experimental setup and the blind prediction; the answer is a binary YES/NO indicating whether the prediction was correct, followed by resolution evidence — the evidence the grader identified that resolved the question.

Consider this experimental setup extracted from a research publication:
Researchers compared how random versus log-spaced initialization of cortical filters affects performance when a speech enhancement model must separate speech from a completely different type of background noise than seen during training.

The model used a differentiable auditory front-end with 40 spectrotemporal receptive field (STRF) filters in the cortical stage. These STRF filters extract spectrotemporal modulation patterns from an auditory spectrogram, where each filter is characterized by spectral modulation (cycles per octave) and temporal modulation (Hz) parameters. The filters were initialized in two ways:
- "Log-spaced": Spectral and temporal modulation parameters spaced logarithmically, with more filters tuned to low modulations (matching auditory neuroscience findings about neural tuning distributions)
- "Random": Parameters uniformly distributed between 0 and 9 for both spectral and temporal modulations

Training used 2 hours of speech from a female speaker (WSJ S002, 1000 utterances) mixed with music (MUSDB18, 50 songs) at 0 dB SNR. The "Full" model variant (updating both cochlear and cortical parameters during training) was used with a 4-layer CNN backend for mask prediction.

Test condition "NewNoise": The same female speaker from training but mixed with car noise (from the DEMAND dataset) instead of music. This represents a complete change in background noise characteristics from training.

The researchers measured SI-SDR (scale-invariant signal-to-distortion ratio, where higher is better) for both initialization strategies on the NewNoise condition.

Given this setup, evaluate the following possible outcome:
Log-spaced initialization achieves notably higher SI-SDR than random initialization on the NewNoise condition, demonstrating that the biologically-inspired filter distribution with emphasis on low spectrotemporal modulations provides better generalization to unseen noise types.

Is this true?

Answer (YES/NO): NO